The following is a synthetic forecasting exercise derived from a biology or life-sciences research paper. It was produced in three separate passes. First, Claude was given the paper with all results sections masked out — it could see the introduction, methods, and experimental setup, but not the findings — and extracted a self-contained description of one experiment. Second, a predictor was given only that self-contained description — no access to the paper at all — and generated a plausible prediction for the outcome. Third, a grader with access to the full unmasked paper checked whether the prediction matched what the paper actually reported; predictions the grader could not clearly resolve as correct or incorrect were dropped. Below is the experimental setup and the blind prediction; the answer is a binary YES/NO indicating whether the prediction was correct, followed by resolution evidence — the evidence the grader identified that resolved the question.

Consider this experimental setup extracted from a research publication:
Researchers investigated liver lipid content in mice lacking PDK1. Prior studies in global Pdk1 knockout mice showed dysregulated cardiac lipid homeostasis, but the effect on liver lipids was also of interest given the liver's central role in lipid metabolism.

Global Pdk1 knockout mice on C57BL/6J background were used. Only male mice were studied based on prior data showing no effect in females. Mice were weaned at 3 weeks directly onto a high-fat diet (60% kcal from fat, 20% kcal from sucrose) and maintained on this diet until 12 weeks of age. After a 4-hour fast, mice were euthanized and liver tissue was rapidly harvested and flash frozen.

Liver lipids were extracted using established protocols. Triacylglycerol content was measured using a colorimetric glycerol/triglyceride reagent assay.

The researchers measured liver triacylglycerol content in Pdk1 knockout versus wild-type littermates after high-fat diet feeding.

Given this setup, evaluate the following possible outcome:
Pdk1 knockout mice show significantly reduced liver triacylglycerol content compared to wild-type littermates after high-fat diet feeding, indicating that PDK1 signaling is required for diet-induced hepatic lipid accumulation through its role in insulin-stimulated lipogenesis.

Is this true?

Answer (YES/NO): NO